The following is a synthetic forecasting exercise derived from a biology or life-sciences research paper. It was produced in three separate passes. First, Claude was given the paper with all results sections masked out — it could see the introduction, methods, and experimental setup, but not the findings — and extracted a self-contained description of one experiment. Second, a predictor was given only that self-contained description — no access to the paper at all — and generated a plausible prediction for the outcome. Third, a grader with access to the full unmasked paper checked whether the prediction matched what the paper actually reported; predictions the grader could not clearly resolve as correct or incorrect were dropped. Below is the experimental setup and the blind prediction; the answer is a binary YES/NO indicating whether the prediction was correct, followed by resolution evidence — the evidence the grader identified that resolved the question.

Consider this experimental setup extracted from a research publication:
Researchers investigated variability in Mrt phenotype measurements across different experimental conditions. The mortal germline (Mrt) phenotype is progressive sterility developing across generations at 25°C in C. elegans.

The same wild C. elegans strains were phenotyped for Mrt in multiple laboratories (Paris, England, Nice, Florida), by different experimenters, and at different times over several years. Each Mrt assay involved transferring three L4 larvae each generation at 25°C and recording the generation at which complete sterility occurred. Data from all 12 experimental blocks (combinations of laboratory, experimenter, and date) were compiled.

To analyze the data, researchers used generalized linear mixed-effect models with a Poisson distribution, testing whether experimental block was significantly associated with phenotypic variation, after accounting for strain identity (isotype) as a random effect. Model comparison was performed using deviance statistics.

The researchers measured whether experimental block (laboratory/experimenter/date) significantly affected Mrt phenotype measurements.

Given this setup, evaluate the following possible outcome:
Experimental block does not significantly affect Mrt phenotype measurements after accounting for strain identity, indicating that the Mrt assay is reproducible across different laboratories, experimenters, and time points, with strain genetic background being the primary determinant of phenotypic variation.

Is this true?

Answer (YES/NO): NO